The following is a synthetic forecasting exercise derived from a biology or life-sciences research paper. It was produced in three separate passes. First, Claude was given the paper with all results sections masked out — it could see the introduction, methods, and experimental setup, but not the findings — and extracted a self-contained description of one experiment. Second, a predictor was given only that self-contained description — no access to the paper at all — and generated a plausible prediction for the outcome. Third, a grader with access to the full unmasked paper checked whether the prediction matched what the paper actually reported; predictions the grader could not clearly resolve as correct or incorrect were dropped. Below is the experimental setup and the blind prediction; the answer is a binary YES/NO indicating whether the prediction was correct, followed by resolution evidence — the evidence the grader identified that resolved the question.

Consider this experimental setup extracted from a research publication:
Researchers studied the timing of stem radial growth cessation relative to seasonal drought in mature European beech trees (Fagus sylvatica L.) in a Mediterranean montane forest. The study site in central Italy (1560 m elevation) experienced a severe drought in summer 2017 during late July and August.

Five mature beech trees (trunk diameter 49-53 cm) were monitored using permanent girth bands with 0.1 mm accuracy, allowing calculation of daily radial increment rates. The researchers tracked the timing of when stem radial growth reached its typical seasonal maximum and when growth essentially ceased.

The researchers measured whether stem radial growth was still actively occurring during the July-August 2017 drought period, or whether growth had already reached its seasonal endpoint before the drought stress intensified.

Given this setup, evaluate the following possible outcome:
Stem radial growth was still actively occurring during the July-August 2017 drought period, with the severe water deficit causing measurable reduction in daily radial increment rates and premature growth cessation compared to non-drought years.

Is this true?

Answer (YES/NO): NO